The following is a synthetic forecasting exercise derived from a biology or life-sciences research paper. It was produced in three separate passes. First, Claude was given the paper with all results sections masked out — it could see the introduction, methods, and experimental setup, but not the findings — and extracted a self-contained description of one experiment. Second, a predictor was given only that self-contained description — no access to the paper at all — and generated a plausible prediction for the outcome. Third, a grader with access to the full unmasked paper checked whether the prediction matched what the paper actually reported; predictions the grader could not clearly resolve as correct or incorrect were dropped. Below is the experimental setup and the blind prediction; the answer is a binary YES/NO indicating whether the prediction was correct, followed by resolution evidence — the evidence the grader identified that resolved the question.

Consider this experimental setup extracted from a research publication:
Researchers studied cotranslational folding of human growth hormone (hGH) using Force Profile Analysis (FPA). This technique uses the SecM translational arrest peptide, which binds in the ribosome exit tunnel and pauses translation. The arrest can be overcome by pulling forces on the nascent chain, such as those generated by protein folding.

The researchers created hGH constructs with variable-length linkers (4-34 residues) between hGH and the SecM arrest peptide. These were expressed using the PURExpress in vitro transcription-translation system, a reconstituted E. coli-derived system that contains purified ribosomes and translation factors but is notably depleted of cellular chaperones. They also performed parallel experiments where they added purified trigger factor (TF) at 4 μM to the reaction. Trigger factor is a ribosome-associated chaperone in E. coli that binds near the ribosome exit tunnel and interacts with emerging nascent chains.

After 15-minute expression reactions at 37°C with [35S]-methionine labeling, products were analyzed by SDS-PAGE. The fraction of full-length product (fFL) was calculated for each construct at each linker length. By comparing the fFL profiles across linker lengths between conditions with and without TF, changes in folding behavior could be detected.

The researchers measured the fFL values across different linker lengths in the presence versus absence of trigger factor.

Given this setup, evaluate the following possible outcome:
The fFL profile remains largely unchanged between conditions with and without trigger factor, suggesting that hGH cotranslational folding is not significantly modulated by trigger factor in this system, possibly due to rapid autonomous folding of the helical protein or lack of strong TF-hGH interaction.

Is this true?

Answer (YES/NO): NO